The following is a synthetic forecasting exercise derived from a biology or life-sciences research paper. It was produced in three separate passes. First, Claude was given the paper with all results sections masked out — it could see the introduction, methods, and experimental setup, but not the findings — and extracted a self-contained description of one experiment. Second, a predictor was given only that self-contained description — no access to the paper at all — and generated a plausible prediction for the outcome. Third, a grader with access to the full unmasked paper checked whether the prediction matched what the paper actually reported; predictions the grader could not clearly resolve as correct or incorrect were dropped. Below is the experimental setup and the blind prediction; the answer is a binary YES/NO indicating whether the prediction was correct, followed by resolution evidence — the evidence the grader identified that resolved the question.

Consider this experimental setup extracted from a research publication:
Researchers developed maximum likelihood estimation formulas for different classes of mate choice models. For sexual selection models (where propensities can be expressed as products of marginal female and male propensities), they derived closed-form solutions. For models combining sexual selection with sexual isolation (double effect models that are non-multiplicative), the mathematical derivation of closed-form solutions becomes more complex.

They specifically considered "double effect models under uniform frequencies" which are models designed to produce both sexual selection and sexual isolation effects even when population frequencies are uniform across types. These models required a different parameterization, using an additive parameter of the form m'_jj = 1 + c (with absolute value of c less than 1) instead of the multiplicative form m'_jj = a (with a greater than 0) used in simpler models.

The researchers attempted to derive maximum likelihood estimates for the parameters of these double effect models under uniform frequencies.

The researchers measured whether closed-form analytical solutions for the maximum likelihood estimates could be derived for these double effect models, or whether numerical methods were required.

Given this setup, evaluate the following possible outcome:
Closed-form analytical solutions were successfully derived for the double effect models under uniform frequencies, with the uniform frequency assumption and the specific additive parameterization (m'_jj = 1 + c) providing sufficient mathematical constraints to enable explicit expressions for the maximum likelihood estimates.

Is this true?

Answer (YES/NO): NO